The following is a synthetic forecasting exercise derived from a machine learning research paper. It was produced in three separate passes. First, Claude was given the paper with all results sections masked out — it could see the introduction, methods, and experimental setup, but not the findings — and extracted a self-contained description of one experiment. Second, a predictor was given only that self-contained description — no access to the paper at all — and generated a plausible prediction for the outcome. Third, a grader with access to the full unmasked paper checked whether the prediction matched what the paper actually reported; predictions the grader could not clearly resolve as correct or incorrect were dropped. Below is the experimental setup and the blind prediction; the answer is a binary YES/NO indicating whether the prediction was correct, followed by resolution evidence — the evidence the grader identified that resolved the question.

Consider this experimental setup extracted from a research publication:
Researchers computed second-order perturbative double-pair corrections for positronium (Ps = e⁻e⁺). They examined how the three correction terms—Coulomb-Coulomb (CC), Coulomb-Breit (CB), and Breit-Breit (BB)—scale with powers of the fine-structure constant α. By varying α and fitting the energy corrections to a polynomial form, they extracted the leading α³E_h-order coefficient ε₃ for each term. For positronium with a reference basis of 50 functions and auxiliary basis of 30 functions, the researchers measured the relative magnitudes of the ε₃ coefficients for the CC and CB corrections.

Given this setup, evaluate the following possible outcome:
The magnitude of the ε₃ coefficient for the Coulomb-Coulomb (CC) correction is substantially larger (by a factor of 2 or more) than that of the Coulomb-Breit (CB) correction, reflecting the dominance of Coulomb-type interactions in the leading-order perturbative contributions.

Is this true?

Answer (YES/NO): NO